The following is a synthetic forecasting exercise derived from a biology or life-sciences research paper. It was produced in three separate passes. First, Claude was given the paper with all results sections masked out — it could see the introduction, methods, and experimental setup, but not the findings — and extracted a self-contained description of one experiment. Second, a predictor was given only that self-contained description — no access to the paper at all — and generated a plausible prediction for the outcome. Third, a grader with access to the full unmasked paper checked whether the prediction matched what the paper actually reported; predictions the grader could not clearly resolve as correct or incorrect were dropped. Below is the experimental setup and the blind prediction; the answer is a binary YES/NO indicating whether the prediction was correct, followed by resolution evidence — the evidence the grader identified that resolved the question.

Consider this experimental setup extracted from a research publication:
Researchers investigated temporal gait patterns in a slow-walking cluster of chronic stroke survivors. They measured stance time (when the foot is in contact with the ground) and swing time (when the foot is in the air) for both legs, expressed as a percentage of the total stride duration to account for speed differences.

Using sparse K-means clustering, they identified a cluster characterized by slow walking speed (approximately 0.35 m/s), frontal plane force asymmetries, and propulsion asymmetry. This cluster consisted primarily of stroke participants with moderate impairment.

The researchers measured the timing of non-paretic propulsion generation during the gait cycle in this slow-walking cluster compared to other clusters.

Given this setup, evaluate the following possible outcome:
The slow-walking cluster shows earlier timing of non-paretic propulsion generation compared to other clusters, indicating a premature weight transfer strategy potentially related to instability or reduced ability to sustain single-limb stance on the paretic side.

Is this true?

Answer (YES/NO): NO